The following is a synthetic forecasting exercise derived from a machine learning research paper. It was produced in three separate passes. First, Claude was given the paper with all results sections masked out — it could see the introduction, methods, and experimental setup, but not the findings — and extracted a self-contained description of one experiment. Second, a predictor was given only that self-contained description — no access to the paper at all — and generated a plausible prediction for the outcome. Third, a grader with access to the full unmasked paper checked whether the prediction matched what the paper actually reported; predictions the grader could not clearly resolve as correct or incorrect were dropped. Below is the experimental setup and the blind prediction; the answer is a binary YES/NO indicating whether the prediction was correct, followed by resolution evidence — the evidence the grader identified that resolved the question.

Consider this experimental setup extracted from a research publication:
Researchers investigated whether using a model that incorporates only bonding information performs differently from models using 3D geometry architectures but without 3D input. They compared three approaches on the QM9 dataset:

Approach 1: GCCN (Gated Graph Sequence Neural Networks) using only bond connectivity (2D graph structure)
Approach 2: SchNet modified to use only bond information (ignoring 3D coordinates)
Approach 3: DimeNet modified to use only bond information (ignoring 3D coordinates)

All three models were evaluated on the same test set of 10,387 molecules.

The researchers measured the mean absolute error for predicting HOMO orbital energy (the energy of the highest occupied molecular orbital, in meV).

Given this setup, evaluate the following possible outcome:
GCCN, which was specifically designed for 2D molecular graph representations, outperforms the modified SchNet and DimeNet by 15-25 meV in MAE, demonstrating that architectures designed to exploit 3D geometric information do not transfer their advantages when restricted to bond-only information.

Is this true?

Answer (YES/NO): NO